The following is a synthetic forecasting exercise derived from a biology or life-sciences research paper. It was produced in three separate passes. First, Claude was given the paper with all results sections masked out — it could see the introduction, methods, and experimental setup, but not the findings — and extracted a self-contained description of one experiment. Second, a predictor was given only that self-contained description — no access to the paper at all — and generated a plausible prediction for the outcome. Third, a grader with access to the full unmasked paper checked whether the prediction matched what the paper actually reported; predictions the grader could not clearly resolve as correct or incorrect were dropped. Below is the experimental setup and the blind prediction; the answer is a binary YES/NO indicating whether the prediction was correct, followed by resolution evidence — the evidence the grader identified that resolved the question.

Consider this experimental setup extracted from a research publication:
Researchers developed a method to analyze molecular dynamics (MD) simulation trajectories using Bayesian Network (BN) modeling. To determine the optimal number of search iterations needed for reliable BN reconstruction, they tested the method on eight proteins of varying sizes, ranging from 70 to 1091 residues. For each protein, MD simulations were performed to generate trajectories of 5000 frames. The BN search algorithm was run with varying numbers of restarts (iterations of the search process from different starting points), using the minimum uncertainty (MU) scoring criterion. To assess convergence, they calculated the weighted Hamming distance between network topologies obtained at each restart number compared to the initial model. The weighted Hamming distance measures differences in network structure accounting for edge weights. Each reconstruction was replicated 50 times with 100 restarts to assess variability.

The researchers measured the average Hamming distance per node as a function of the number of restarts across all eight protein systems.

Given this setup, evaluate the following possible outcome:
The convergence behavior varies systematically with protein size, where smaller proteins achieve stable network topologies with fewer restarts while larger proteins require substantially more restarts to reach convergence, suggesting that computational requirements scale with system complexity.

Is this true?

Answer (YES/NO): NO